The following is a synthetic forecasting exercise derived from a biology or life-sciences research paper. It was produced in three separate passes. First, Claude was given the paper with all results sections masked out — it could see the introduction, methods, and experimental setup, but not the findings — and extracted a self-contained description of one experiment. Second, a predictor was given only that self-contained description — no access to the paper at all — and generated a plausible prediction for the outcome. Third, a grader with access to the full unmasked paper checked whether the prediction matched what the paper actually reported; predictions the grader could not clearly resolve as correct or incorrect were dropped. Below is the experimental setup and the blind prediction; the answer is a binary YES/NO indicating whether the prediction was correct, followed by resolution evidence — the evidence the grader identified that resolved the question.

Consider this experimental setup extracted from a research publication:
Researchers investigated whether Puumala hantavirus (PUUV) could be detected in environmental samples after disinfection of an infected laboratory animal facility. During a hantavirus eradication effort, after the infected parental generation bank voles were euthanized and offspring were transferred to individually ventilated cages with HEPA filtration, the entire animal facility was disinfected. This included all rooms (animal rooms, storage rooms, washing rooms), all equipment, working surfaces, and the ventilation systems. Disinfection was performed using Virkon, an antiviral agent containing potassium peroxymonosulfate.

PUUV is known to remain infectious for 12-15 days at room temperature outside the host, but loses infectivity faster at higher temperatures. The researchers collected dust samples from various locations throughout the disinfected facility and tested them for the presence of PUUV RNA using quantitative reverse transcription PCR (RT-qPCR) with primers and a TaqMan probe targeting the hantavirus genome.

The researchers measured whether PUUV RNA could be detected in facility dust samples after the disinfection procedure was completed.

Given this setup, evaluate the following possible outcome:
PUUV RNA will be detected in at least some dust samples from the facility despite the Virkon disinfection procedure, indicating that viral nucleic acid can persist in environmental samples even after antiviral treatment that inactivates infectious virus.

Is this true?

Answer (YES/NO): NO